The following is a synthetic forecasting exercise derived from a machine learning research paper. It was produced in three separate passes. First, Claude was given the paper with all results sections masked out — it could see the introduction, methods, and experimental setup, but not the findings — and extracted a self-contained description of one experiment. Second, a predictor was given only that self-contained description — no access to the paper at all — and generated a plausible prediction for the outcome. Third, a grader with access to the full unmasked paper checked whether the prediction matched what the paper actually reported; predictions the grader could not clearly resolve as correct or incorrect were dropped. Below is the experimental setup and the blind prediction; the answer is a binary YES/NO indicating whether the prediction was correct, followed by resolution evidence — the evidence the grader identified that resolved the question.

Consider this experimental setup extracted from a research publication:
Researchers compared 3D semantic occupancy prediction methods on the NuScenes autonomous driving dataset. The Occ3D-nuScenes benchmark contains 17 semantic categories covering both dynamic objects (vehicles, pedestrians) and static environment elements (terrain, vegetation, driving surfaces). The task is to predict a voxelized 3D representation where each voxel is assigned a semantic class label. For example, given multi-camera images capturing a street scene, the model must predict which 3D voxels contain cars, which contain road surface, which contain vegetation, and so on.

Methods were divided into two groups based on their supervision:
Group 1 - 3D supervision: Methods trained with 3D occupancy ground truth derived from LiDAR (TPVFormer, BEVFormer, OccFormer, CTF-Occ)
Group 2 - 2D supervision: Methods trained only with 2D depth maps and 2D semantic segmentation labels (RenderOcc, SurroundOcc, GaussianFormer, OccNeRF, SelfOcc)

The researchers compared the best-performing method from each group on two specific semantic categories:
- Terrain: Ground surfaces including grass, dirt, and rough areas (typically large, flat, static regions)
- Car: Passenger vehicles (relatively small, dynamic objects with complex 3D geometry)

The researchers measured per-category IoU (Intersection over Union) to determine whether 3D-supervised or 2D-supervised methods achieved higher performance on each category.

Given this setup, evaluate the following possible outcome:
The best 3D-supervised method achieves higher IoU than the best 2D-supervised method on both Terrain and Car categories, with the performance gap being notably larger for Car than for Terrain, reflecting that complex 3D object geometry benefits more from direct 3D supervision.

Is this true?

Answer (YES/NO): NO